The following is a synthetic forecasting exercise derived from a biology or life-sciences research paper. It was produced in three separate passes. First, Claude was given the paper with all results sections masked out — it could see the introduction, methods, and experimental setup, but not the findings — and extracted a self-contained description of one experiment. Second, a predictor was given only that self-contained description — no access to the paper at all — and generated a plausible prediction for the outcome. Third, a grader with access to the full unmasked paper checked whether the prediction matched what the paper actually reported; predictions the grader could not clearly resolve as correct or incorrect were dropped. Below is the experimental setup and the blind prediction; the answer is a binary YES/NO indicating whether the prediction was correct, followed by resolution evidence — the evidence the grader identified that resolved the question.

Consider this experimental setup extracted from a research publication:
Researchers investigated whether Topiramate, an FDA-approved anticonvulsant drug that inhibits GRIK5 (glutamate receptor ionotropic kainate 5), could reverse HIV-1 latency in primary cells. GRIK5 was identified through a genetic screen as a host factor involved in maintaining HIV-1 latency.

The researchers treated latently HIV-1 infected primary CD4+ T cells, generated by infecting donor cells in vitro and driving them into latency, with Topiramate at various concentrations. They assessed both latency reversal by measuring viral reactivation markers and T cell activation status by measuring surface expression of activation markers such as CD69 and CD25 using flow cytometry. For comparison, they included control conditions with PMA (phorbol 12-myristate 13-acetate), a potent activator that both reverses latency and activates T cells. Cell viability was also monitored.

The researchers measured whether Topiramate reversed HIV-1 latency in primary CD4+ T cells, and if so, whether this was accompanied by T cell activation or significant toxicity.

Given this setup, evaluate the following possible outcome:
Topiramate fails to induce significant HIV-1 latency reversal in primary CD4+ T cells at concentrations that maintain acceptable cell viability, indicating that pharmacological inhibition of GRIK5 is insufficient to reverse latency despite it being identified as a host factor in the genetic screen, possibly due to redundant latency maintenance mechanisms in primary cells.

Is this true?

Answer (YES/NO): NO